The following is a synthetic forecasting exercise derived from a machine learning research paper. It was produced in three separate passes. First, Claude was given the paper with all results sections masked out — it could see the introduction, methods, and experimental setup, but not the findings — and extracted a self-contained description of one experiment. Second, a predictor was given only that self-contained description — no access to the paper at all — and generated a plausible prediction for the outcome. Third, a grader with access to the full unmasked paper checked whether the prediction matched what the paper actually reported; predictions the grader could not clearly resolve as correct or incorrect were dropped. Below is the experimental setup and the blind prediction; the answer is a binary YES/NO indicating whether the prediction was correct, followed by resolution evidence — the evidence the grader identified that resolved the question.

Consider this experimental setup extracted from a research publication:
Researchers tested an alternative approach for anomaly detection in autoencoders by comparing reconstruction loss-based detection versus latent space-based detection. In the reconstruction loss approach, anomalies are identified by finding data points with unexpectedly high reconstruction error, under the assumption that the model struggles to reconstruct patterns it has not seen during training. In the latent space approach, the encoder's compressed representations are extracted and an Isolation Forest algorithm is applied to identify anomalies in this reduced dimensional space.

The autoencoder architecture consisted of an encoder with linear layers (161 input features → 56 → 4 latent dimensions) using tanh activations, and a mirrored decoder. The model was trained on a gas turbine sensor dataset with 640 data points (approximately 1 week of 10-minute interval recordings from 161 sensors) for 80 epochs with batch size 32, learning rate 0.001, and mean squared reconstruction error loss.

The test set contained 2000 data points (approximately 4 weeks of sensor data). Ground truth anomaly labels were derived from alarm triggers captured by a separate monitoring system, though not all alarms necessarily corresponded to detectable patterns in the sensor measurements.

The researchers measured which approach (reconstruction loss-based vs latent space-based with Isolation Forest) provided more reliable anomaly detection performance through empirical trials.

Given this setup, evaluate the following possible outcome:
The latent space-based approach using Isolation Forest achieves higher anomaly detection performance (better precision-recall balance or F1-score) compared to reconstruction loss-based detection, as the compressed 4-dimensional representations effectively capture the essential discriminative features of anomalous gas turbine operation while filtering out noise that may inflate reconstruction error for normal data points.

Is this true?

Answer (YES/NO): YES